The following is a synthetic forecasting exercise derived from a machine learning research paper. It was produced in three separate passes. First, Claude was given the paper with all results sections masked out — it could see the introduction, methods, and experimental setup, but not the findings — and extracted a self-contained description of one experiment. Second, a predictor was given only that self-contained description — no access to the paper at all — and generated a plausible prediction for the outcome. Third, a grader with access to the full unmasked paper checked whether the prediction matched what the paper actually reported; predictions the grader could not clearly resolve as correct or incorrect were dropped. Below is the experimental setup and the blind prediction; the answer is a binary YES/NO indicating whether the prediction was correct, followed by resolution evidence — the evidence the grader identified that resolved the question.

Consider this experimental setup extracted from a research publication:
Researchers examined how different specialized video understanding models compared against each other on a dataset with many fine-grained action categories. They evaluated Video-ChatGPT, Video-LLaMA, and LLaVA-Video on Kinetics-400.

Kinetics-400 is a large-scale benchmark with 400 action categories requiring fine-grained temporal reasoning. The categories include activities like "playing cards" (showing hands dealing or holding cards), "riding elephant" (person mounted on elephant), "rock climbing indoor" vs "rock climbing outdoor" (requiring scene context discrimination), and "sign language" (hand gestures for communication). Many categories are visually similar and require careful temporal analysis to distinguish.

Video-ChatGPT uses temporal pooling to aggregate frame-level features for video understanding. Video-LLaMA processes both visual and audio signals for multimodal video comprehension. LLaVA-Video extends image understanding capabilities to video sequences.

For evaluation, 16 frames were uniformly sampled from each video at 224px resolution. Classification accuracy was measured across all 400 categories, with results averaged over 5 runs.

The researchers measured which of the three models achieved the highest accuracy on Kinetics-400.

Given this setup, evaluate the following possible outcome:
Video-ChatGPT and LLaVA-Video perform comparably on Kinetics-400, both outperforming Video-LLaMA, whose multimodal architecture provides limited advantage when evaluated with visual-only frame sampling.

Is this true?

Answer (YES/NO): NO